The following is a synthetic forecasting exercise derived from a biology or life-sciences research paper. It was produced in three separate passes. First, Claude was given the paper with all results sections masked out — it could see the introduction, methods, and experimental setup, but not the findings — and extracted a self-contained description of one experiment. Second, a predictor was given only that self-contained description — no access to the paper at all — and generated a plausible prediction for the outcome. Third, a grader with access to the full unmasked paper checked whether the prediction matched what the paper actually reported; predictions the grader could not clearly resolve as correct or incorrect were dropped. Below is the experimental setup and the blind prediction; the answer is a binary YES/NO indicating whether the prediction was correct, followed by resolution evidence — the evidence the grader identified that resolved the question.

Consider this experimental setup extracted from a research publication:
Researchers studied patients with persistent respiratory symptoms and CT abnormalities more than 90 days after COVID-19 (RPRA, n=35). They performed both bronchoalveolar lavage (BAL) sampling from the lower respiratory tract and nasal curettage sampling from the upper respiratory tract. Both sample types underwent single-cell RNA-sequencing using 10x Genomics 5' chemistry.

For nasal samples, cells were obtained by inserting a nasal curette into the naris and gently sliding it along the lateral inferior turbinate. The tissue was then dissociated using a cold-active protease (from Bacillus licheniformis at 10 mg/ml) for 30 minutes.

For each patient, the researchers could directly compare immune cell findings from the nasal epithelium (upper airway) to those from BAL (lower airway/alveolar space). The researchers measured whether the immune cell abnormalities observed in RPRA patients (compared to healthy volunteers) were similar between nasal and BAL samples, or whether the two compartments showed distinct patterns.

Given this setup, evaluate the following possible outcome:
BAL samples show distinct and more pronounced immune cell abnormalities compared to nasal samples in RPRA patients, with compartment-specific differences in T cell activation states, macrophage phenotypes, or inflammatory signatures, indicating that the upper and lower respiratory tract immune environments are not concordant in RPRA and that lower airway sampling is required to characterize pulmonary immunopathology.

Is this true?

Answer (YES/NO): YES